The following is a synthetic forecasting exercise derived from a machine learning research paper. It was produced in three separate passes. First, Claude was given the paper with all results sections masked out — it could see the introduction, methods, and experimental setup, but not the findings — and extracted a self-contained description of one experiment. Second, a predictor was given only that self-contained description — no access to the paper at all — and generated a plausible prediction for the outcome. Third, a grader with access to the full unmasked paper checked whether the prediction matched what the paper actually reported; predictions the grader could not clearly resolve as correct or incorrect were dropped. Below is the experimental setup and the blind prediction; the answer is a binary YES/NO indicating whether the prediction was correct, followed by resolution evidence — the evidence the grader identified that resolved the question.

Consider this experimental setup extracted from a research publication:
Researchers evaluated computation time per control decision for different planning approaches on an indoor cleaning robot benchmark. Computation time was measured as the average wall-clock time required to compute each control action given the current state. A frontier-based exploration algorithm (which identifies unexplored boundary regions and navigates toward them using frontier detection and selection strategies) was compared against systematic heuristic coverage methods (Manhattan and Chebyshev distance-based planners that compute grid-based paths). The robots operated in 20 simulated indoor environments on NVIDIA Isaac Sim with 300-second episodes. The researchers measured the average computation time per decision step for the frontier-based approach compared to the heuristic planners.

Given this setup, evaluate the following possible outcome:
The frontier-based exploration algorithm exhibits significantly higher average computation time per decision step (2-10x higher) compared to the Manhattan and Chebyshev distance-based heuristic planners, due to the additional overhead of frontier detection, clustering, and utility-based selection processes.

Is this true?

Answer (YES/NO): NO